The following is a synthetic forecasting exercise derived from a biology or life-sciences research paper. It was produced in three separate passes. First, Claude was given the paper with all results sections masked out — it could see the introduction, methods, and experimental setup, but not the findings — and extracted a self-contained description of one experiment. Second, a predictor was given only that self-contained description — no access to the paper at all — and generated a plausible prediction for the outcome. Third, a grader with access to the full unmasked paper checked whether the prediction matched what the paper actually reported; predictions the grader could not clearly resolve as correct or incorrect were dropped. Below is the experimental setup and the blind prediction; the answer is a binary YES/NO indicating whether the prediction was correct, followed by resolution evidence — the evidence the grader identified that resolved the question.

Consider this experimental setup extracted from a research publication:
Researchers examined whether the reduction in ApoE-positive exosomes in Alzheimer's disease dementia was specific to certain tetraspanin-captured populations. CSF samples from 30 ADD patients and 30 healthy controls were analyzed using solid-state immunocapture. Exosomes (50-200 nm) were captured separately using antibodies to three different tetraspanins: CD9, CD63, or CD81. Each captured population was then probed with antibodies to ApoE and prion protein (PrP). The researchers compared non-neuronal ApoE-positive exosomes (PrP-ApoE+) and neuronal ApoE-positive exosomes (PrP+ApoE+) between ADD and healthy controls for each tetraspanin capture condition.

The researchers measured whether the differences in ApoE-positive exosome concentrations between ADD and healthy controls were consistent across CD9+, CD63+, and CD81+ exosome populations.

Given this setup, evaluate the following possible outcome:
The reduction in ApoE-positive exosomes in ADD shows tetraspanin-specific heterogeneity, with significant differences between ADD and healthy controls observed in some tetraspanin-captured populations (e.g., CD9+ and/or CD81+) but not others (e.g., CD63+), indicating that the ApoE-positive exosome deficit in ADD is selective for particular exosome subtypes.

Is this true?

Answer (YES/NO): YES